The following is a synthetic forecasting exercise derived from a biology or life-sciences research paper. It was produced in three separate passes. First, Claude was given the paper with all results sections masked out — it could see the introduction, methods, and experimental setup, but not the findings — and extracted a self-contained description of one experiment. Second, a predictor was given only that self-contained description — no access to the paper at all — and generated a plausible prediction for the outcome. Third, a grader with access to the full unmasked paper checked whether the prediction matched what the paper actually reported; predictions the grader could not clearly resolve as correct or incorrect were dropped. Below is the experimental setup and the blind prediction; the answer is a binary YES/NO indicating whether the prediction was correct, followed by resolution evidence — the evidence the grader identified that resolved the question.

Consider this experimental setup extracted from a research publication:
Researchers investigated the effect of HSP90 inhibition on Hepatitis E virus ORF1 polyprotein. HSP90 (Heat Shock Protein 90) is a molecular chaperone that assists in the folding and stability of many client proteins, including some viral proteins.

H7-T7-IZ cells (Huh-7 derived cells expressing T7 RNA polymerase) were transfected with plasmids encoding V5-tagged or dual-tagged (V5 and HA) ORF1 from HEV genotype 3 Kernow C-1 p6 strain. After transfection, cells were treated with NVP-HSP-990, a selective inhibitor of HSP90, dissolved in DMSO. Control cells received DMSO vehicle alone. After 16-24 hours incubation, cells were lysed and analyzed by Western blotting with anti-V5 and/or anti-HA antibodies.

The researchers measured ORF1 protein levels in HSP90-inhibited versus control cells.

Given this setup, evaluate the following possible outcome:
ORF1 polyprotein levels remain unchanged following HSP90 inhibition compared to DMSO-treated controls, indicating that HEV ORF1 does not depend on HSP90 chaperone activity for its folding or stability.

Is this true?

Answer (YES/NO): NO